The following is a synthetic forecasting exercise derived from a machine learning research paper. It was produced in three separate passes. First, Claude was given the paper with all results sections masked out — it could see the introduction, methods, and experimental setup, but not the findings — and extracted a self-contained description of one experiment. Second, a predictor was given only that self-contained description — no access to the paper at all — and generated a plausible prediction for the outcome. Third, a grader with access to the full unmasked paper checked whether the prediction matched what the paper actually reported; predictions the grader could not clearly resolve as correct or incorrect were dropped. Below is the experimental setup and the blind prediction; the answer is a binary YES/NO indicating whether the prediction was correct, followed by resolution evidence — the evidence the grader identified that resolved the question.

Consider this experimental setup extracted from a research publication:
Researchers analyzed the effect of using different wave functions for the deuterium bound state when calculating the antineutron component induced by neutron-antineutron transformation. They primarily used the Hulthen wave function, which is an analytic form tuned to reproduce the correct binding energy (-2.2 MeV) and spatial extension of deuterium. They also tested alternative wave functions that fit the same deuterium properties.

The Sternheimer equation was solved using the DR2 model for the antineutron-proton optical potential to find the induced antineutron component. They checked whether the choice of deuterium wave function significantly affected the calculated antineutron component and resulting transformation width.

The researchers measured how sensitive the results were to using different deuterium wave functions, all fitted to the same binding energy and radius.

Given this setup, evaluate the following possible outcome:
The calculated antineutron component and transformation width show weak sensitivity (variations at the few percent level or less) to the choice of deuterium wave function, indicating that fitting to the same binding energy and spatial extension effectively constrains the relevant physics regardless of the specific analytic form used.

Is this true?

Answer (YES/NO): YES